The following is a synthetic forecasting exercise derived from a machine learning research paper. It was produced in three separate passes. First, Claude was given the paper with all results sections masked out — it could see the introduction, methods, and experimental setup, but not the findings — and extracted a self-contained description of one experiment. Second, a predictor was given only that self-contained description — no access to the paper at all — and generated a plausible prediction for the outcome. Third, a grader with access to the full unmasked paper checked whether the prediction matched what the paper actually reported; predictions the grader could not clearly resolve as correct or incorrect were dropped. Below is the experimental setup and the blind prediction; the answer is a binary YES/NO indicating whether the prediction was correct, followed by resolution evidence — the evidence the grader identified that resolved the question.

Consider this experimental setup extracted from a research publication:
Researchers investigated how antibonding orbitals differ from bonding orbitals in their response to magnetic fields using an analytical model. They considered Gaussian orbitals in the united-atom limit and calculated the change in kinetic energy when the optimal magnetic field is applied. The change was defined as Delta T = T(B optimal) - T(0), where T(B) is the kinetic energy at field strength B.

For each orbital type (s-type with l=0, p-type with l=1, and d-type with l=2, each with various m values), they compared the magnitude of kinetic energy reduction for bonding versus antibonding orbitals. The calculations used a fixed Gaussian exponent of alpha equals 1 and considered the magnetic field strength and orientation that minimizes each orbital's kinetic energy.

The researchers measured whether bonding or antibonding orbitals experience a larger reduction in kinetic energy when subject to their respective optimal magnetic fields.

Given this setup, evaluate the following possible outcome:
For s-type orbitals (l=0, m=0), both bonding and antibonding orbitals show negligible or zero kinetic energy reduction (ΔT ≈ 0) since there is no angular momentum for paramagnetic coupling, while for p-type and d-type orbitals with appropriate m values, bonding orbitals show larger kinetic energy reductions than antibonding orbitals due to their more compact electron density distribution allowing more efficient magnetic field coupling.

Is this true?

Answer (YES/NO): NO